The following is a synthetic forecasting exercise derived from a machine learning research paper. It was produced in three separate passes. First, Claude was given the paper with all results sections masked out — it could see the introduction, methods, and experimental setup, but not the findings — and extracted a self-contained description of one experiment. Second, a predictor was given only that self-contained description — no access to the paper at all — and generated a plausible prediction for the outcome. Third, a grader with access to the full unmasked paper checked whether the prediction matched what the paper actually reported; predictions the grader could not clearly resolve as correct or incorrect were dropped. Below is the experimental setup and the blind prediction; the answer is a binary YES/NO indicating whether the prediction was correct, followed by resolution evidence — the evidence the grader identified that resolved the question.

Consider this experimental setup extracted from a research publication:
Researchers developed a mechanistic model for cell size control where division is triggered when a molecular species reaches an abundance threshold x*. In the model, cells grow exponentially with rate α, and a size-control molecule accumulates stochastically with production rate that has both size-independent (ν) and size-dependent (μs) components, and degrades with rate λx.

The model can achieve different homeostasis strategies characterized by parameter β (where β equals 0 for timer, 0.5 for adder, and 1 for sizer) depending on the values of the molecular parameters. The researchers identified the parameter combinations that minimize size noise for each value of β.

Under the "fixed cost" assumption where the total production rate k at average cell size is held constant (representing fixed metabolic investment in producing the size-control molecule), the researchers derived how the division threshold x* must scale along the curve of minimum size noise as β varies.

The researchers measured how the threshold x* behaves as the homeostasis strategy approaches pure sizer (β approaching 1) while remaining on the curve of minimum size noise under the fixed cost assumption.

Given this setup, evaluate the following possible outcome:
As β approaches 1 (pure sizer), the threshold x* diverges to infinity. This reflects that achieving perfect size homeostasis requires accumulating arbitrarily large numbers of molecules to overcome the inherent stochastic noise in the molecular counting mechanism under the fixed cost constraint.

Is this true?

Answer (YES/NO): NO